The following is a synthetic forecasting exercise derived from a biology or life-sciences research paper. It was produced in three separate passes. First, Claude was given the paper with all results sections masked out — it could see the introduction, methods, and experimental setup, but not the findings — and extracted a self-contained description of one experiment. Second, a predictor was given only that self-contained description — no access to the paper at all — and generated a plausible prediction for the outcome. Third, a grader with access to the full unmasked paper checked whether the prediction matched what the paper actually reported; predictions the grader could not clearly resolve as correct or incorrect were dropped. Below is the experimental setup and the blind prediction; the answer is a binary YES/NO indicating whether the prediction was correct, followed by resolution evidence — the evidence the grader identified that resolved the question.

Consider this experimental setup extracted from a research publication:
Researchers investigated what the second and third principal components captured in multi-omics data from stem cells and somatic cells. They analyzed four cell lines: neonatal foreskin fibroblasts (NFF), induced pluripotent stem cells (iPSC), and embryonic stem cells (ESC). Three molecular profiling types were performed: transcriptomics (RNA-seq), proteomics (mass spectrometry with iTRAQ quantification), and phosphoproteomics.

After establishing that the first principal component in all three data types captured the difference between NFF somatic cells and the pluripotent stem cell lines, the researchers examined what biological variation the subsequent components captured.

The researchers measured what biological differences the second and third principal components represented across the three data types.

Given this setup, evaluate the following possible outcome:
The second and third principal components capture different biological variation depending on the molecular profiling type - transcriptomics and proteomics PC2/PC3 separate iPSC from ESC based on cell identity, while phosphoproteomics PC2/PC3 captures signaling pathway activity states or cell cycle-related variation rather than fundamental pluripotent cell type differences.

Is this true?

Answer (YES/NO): NO